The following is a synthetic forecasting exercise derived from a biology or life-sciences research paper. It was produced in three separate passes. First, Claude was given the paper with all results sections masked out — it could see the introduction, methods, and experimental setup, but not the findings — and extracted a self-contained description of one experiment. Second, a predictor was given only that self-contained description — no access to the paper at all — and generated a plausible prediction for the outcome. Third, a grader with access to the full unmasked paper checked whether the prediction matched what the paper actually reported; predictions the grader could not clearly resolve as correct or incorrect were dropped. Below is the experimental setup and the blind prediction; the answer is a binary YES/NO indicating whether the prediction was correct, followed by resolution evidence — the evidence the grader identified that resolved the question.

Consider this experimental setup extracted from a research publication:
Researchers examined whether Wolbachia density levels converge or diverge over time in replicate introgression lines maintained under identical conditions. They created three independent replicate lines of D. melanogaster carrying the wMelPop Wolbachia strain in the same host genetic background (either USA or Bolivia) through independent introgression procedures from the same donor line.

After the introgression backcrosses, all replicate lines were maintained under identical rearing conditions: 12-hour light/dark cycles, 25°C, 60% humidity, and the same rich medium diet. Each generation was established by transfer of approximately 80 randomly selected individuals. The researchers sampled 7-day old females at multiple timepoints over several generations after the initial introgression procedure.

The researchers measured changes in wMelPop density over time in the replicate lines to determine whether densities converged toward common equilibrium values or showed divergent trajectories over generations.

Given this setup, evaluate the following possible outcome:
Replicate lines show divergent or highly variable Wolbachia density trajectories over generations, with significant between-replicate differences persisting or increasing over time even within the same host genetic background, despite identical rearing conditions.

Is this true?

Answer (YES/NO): YES